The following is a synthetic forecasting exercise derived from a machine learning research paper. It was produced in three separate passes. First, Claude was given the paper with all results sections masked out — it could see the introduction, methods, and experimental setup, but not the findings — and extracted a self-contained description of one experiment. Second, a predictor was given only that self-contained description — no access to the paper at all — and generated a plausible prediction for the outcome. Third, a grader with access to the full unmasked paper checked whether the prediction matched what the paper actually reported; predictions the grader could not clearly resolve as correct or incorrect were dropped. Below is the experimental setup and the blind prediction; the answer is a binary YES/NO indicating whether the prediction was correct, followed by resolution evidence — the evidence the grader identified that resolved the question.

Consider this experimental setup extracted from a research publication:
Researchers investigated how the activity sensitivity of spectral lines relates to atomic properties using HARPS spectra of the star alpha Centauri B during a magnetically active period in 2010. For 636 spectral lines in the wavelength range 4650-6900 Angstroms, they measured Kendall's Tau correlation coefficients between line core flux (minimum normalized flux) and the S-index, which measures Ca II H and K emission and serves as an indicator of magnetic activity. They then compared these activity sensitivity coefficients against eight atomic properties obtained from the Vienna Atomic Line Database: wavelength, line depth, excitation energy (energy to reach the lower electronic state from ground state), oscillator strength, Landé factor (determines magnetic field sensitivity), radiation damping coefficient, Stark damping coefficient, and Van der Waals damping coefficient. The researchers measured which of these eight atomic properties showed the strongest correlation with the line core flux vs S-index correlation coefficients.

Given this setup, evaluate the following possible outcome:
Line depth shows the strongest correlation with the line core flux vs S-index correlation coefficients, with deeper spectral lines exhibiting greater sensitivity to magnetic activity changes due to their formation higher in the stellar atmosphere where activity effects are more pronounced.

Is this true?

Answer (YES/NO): NO